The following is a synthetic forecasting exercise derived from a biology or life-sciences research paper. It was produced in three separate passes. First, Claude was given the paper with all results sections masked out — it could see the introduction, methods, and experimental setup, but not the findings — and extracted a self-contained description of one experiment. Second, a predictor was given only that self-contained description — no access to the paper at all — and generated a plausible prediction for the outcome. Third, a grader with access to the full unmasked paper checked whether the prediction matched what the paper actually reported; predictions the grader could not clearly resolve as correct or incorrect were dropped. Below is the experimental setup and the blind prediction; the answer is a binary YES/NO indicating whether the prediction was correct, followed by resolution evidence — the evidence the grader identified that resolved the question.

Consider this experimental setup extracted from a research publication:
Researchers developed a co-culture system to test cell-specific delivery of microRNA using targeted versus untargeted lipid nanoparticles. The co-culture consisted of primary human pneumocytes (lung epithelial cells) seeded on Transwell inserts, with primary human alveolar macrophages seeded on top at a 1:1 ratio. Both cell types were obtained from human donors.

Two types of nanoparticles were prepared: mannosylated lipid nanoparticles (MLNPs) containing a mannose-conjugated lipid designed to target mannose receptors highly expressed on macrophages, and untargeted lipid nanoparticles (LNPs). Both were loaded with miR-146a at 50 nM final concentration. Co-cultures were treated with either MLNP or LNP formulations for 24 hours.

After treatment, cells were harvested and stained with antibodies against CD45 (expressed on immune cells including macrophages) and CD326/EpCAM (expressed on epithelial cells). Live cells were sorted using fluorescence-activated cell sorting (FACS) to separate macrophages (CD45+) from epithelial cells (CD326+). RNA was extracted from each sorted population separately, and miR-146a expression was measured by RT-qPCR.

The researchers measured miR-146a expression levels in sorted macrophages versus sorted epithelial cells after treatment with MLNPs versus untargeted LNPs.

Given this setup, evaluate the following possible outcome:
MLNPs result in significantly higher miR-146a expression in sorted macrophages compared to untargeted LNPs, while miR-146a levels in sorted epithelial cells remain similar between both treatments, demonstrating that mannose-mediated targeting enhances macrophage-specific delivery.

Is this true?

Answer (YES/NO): YES